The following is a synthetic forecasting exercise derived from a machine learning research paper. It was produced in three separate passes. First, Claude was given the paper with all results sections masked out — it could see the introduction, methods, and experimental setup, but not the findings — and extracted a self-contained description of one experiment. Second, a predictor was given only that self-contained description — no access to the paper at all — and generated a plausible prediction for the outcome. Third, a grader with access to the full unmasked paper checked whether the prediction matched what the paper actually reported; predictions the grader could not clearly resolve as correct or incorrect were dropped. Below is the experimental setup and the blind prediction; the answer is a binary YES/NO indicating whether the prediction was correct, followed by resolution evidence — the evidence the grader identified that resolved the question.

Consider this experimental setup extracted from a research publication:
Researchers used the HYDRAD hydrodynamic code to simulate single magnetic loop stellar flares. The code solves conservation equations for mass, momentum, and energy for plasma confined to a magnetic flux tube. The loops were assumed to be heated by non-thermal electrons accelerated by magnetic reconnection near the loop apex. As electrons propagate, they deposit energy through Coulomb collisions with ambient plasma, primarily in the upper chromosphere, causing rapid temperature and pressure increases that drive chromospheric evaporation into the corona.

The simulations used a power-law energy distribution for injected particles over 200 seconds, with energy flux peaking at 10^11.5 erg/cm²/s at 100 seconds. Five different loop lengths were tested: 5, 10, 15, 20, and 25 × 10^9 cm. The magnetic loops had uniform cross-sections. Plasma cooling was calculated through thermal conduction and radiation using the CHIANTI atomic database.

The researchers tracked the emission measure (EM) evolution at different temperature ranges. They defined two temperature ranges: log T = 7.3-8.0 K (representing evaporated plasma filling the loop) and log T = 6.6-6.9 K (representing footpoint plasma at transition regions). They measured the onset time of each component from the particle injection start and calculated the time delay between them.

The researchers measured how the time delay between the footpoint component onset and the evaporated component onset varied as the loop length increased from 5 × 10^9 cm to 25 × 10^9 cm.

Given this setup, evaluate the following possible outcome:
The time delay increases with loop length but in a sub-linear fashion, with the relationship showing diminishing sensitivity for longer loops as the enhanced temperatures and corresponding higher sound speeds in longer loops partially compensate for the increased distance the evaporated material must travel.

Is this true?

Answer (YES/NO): NO